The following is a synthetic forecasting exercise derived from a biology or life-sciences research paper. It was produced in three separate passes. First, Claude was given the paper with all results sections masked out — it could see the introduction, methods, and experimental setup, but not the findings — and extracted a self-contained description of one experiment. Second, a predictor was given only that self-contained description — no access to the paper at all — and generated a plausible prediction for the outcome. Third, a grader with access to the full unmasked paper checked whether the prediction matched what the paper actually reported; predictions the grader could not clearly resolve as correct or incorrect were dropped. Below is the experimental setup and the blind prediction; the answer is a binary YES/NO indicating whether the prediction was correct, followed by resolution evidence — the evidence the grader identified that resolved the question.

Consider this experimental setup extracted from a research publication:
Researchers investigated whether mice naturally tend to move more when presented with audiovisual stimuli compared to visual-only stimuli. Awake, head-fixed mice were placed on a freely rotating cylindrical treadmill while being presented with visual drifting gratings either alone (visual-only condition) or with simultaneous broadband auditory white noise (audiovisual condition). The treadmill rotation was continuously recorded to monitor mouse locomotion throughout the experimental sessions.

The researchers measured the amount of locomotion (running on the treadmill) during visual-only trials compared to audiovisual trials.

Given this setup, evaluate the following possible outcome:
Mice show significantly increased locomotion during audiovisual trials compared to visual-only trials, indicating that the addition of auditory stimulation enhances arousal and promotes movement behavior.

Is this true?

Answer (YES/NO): YES